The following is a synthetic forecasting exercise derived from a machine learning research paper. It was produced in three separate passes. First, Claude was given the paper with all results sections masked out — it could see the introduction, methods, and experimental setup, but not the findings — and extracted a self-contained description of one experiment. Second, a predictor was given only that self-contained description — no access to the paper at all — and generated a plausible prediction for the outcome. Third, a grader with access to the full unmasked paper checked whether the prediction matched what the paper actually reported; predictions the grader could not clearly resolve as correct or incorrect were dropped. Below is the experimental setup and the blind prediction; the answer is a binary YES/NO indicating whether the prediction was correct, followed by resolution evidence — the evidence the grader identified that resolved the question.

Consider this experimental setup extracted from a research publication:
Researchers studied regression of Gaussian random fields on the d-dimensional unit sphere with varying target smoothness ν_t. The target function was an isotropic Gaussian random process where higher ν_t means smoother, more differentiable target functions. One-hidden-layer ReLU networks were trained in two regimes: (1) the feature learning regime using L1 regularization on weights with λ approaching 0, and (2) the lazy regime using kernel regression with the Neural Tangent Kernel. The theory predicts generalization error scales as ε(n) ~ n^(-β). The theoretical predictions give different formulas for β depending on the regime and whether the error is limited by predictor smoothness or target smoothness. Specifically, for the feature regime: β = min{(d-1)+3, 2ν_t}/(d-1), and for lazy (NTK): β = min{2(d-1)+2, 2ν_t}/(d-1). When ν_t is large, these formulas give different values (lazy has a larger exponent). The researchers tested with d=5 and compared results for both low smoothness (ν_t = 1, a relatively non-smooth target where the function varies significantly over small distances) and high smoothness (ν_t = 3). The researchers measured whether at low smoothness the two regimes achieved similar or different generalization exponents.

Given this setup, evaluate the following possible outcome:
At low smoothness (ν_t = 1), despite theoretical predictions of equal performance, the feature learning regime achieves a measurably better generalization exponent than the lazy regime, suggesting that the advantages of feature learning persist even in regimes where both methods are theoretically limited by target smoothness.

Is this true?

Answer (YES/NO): NO